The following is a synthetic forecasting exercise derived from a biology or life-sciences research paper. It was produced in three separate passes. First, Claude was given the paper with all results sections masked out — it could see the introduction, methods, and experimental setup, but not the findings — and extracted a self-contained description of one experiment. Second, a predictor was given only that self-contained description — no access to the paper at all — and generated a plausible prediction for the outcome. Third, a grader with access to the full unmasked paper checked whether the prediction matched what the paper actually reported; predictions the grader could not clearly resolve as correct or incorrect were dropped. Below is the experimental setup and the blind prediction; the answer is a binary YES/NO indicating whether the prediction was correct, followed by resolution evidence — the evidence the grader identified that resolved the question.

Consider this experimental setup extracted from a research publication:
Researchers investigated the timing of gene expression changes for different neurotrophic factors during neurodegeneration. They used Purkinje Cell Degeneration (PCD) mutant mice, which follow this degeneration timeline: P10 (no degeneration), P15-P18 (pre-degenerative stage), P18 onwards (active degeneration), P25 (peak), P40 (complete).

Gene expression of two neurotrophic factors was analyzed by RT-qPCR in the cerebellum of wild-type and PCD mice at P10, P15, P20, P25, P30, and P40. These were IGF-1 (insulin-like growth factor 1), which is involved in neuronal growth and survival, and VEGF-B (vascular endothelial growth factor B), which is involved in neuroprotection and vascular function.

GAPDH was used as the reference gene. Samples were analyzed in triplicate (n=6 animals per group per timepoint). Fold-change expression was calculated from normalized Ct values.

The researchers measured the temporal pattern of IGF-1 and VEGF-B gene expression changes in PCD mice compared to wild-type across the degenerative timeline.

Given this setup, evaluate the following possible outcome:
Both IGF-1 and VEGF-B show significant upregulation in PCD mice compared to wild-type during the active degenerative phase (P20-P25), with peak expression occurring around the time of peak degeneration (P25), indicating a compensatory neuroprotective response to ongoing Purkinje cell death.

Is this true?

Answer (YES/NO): NO